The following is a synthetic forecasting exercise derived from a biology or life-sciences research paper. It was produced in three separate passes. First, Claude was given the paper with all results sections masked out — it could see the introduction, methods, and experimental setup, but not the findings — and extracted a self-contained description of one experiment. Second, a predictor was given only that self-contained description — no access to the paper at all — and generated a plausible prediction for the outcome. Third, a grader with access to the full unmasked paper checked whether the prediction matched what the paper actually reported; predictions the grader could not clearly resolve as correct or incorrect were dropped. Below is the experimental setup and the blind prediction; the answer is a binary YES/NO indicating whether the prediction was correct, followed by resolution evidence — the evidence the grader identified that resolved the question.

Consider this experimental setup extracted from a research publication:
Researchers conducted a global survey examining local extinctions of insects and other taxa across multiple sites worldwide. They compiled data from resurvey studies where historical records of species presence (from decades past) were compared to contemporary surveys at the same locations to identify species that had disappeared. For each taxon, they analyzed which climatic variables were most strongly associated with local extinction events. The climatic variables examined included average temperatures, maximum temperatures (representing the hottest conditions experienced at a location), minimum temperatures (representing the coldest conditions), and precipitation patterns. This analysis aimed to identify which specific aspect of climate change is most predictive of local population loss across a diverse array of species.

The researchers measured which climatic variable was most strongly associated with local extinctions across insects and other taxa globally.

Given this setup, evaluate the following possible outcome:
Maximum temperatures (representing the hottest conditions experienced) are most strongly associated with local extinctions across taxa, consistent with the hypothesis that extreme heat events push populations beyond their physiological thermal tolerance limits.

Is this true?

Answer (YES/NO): YES